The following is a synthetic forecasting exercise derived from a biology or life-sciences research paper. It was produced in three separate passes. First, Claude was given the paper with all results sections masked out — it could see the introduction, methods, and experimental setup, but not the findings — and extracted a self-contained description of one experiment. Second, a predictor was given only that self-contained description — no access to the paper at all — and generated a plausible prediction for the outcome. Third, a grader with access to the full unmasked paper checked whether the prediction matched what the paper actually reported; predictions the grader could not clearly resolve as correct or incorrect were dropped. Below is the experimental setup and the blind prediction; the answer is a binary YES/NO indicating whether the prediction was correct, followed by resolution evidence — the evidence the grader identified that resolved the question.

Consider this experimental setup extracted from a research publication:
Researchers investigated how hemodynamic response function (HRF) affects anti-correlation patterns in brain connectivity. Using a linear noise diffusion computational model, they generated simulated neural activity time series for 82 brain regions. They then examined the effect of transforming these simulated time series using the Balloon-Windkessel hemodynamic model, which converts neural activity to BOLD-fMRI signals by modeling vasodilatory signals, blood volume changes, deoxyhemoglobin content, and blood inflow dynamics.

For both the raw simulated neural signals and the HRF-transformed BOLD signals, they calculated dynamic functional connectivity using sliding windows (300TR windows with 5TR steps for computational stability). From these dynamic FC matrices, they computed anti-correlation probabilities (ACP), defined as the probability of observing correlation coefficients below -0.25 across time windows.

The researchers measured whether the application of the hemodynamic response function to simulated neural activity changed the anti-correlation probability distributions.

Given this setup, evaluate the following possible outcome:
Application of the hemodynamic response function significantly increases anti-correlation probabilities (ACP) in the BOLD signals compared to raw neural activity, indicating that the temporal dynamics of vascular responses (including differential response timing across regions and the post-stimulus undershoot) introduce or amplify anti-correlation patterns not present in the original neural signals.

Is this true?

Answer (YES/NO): YES